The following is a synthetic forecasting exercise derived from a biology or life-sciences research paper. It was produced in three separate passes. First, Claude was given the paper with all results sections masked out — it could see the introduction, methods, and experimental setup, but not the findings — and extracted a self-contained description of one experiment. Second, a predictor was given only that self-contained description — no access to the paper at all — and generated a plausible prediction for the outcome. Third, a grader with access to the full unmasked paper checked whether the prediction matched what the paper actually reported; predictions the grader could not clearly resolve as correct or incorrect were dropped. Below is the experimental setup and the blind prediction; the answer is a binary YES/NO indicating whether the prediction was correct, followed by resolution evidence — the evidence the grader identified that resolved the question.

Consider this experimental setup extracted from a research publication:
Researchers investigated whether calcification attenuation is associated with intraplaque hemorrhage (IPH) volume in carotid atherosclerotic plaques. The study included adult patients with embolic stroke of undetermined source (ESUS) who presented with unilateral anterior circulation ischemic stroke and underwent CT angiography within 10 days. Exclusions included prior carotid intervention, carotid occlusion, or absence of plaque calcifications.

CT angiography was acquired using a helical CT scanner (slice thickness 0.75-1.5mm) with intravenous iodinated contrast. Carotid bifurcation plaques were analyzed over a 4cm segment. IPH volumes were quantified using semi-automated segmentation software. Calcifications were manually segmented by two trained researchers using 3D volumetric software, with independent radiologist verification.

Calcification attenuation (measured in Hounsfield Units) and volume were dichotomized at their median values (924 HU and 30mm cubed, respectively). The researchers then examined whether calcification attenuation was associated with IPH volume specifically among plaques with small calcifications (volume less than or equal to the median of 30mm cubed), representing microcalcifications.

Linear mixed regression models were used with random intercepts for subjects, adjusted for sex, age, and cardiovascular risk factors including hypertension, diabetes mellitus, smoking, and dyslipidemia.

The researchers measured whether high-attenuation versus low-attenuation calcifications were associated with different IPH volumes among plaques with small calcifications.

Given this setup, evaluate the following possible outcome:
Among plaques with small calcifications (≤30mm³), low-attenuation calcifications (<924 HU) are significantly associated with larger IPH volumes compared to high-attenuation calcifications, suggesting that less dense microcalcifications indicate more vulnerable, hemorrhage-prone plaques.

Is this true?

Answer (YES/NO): YES